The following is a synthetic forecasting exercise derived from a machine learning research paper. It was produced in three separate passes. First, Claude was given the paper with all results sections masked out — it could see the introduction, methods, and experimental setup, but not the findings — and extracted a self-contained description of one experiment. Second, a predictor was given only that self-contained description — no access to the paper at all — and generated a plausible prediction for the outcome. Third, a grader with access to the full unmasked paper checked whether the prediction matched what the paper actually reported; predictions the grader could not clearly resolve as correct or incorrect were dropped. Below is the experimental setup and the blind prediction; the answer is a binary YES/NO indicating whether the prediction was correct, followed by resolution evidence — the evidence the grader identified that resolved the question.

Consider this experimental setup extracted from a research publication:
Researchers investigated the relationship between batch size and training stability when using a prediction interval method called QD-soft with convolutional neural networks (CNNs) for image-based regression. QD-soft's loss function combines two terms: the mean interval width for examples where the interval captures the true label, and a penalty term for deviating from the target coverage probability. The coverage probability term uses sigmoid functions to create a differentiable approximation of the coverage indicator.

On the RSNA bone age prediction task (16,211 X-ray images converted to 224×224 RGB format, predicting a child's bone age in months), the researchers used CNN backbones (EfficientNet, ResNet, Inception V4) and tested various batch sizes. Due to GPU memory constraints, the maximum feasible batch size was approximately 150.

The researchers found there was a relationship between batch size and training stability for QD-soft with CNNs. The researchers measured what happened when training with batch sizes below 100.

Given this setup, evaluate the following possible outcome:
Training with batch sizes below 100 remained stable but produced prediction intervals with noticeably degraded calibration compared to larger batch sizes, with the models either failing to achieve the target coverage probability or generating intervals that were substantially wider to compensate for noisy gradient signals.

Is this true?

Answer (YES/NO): NO